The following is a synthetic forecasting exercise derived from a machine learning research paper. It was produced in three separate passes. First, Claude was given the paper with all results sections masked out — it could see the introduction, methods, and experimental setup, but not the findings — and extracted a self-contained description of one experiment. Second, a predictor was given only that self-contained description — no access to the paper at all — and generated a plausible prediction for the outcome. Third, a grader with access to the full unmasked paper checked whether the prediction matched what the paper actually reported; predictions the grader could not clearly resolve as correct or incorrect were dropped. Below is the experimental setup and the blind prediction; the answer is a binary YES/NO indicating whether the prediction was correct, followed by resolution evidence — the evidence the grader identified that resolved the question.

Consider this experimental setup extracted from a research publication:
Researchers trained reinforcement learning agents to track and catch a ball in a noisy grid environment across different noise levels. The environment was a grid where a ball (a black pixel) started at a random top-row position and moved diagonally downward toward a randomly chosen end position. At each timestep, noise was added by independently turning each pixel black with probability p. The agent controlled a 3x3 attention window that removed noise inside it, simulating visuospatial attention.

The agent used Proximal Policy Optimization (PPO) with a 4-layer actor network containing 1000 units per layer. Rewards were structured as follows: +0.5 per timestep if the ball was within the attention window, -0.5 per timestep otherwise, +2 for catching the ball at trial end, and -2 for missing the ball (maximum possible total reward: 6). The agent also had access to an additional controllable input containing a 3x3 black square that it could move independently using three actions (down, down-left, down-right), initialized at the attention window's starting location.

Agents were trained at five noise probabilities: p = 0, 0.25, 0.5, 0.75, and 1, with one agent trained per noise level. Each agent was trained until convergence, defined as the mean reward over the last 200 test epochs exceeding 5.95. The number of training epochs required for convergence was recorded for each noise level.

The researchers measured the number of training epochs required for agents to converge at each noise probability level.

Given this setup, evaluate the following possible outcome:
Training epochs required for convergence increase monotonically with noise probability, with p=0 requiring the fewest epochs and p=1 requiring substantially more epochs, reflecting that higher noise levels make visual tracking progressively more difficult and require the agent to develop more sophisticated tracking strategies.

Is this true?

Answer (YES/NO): NO